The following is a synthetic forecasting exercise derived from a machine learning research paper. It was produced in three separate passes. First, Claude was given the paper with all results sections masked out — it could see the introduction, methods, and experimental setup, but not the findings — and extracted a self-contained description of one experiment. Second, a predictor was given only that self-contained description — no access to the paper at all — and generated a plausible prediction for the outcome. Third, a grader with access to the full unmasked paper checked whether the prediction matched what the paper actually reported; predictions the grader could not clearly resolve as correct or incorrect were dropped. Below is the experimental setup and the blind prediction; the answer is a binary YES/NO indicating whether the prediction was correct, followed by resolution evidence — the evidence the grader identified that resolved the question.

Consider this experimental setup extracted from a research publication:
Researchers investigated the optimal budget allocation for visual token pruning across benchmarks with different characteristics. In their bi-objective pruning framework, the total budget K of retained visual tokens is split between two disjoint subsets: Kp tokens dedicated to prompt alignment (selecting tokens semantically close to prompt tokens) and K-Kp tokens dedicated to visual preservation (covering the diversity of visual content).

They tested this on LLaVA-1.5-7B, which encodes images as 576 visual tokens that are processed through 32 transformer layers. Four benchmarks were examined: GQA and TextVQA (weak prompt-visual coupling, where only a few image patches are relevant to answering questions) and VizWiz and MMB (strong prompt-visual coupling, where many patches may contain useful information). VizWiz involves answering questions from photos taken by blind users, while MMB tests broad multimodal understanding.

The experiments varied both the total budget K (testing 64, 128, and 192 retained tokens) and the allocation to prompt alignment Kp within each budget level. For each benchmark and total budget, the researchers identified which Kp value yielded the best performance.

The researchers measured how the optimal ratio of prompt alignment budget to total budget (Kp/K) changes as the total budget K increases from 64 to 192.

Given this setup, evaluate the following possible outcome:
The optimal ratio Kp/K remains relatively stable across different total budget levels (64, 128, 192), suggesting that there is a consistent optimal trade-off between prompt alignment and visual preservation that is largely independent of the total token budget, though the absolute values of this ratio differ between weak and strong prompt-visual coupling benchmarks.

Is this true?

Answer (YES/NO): NO